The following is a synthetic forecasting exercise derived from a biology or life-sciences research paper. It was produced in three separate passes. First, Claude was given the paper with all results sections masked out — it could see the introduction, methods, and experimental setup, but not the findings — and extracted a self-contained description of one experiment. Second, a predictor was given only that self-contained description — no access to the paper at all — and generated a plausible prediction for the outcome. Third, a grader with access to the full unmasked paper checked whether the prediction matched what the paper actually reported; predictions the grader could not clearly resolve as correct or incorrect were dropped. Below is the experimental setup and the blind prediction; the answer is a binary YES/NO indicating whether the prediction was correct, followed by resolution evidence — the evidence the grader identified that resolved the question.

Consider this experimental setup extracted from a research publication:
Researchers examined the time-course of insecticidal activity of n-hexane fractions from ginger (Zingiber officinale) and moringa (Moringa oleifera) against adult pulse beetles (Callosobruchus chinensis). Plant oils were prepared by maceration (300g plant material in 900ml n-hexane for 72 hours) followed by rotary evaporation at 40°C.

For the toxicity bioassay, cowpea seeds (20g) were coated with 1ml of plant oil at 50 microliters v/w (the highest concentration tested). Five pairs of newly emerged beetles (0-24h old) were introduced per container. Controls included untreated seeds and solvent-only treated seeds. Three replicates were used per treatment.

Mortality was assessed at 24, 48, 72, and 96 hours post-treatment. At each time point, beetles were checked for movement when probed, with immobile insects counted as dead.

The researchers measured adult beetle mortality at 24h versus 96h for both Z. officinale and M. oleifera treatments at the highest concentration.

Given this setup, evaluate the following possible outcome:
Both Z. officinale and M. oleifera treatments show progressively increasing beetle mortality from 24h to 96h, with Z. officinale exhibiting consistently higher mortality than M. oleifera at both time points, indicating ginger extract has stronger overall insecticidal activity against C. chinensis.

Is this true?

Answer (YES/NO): NO